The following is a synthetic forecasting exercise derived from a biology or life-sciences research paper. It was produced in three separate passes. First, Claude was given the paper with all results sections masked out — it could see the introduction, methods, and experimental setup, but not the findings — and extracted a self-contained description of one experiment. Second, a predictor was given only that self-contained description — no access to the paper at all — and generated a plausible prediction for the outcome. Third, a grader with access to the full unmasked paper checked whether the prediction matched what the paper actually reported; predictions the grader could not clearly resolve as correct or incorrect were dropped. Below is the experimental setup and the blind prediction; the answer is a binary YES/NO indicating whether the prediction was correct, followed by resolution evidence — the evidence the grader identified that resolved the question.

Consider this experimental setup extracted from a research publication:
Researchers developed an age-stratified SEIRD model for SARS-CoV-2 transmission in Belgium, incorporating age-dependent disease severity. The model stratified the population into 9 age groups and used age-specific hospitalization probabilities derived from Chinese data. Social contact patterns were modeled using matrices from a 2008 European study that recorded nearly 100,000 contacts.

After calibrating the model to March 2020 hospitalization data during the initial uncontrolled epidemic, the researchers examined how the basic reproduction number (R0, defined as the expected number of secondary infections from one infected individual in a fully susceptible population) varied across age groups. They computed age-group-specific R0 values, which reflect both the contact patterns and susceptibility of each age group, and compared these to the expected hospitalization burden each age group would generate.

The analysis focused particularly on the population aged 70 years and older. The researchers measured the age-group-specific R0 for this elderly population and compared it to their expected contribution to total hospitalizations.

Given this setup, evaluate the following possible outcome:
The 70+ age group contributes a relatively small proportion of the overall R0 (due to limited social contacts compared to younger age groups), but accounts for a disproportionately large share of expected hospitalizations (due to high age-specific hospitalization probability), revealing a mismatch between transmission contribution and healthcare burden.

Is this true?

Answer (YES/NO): YES